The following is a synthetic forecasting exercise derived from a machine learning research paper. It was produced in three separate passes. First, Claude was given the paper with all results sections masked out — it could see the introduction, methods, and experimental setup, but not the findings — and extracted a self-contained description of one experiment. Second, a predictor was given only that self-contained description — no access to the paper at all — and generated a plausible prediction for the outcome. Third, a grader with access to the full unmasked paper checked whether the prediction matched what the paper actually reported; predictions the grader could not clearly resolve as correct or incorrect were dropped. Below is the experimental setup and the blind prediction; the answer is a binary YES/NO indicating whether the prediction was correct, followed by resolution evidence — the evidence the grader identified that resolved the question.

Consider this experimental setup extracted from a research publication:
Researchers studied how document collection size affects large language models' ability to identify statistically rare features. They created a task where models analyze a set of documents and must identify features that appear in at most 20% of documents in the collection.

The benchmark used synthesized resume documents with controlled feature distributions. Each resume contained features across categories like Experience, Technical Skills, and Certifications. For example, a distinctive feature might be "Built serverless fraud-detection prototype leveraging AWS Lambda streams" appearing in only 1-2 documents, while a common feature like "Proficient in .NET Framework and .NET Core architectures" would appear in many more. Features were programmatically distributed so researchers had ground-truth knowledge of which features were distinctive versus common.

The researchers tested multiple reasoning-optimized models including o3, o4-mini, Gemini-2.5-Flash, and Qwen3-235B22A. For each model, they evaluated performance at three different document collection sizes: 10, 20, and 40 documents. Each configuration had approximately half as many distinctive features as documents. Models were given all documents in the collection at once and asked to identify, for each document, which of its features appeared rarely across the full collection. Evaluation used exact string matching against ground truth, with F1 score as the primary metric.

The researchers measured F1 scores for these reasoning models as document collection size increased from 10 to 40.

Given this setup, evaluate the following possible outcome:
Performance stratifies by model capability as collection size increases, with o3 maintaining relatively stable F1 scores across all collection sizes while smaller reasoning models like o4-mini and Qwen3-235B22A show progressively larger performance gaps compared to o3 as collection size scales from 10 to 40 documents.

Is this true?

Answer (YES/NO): NO